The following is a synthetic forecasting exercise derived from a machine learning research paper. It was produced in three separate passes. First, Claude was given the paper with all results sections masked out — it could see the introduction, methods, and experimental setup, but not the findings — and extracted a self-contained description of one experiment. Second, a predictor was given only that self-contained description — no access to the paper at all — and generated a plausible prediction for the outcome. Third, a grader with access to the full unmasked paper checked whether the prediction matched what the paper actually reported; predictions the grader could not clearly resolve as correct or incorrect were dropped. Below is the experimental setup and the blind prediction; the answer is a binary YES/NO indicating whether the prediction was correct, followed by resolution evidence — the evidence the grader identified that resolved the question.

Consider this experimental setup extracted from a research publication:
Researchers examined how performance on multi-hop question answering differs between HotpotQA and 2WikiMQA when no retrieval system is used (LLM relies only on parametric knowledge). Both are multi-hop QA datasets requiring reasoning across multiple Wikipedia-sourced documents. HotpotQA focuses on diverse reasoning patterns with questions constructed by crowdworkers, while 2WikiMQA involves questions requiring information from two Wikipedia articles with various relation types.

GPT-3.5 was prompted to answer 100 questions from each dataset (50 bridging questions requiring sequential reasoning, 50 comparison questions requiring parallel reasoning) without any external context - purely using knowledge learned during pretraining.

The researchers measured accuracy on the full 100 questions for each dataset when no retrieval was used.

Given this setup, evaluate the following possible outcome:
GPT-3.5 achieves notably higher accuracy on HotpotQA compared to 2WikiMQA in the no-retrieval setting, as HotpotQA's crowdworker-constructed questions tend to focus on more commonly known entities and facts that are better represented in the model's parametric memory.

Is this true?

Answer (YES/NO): YES